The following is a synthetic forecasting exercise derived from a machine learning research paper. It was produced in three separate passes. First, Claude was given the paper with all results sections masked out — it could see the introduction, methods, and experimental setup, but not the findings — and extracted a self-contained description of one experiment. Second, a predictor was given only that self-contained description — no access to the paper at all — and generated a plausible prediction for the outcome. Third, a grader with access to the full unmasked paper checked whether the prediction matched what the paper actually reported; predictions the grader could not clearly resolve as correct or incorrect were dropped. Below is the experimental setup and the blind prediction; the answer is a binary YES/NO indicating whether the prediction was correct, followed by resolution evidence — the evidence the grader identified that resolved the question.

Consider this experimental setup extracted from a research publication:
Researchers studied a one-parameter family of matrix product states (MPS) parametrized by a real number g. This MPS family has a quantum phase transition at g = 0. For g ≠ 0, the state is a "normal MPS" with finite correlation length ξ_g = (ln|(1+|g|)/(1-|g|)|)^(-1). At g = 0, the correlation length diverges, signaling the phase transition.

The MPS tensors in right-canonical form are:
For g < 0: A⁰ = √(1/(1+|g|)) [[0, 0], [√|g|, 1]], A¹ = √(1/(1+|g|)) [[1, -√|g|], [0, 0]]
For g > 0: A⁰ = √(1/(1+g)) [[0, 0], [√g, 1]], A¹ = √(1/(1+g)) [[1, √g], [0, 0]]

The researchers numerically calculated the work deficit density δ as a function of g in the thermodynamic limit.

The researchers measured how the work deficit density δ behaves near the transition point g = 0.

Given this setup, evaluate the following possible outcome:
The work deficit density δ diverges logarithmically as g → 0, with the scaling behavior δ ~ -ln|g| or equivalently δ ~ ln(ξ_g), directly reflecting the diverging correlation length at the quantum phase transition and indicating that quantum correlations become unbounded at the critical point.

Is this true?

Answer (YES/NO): NO